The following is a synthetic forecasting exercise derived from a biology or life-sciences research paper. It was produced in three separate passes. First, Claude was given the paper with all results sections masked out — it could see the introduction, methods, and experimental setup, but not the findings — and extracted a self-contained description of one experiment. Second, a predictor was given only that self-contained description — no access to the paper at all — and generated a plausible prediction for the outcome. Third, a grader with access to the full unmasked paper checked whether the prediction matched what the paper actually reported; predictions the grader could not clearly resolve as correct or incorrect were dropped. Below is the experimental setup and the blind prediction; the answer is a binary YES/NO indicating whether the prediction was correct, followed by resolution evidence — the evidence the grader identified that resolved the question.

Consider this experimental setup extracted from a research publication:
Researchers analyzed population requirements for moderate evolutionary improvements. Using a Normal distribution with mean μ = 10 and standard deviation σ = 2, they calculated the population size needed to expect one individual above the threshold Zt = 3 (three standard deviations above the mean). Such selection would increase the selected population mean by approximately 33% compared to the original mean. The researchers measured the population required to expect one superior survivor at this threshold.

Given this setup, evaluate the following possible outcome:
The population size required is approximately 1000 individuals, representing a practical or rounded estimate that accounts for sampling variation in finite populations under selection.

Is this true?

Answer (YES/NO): NO